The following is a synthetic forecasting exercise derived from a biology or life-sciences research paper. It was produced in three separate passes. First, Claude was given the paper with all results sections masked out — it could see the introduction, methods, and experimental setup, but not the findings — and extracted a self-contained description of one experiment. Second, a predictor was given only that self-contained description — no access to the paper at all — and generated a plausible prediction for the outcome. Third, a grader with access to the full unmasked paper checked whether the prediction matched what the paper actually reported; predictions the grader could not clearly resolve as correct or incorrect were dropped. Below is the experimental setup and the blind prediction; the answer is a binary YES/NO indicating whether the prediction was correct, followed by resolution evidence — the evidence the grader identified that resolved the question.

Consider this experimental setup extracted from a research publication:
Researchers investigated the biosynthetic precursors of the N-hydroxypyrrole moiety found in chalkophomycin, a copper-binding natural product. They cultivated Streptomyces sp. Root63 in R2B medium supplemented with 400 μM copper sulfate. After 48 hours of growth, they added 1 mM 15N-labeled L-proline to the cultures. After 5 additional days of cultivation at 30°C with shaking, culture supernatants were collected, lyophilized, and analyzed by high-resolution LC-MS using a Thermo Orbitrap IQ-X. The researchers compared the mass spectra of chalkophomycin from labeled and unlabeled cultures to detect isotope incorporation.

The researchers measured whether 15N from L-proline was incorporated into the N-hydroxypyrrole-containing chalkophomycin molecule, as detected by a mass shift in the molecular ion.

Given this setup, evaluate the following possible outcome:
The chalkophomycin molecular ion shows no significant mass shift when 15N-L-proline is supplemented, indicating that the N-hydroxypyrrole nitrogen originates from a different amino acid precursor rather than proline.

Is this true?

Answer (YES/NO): NO